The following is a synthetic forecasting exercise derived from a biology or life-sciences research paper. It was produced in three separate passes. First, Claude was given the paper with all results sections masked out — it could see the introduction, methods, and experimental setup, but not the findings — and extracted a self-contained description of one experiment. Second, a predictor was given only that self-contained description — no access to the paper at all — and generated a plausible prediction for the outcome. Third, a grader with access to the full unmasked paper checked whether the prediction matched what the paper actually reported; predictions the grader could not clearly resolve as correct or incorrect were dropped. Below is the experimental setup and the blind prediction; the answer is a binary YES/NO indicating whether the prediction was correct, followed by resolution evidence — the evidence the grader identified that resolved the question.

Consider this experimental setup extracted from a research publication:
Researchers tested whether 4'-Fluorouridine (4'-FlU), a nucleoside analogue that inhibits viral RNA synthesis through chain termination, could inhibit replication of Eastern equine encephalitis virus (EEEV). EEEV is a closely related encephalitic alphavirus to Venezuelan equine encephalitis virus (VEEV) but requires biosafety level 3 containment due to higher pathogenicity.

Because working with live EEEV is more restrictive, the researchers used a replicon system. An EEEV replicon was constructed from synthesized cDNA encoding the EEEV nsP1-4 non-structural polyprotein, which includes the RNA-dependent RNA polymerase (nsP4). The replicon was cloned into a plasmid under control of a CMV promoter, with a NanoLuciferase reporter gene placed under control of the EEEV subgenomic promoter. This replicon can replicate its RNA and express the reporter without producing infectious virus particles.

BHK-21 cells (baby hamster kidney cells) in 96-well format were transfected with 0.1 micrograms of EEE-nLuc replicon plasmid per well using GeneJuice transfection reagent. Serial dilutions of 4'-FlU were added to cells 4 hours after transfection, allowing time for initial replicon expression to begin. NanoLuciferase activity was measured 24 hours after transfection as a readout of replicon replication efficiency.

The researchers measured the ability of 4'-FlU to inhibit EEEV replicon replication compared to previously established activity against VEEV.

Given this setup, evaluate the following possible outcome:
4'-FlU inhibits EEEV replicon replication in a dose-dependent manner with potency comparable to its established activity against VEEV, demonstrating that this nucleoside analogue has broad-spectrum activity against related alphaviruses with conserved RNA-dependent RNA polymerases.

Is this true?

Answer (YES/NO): NO